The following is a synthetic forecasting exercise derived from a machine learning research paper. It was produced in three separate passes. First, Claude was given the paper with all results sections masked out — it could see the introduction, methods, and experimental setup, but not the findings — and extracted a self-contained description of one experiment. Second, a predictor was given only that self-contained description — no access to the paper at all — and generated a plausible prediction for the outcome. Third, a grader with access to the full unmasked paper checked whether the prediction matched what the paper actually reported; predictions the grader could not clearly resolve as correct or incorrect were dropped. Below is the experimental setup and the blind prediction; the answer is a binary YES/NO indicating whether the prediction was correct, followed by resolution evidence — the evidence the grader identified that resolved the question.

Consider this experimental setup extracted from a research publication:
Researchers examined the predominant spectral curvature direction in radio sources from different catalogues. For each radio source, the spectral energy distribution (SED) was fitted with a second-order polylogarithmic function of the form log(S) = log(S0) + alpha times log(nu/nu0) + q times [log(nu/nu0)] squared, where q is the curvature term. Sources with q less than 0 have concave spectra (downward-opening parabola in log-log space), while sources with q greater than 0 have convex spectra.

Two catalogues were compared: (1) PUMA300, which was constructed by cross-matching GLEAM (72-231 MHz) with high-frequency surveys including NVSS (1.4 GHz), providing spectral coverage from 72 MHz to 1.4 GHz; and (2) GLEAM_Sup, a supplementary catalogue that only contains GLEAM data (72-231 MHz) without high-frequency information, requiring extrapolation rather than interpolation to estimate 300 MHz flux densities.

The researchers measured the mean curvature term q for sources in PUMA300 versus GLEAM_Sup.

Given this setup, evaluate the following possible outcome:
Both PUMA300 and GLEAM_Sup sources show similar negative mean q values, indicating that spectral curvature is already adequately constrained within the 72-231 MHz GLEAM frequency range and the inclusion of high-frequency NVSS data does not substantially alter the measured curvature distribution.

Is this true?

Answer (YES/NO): NO